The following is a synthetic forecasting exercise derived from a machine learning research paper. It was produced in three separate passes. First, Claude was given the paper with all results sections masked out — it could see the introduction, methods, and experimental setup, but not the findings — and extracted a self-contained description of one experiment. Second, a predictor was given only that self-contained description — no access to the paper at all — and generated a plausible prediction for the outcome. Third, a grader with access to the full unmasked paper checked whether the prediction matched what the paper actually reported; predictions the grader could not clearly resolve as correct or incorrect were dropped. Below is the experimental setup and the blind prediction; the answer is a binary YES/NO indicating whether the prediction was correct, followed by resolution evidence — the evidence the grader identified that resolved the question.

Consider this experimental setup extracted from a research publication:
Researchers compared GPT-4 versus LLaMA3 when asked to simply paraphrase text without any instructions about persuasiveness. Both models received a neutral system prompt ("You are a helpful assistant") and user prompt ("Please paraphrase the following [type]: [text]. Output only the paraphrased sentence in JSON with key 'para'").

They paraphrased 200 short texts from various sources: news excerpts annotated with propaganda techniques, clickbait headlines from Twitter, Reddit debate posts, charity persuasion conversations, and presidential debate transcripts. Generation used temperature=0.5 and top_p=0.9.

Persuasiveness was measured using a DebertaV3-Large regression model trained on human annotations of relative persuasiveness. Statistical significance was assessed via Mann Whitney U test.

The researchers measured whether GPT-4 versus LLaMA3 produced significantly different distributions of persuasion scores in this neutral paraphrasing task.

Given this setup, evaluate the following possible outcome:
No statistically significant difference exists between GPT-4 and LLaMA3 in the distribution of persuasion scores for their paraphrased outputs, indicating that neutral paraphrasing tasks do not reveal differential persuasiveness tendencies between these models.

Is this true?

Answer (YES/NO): NO